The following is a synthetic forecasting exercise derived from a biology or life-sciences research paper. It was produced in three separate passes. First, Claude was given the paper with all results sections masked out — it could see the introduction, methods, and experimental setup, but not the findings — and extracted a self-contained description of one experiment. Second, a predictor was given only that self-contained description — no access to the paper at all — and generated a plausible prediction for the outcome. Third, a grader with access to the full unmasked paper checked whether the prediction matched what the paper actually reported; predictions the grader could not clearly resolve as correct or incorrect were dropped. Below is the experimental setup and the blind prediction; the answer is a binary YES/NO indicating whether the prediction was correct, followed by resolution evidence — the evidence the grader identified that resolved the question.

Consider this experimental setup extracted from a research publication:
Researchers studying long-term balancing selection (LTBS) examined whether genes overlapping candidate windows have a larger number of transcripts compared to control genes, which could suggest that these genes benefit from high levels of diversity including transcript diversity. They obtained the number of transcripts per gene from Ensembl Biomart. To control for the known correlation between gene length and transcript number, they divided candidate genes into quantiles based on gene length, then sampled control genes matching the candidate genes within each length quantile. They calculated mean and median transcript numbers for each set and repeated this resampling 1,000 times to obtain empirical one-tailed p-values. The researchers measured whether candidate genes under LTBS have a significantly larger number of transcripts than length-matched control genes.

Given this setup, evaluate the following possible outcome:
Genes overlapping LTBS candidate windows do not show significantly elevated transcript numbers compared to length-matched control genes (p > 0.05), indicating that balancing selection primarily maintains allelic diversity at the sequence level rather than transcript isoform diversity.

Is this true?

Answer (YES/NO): NO